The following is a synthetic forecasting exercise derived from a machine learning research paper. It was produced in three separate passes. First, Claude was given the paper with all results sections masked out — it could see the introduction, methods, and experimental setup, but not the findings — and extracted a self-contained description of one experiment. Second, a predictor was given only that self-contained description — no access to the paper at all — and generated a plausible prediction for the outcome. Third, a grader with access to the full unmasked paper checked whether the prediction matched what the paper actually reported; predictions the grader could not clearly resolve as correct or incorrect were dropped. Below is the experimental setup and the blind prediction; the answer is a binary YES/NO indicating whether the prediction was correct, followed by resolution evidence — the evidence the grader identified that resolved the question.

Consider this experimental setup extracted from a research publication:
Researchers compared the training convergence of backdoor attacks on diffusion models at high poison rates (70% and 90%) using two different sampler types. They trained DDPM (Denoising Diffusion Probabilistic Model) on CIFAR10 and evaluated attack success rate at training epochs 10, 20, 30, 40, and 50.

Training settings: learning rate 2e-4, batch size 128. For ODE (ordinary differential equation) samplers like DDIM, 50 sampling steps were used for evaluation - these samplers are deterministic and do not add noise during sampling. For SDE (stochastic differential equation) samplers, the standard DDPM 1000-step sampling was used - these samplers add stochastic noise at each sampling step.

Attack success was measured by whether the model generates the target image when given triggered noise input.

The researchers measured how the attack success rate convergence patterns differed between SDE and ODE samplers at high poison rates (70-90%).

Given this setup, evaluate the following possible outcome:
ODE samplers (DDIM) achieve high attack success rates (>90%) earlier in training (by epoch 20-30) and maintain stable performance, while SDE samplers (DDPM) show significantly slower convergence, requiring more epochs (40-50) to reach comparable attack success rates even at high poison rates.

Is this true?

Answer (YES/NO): NO